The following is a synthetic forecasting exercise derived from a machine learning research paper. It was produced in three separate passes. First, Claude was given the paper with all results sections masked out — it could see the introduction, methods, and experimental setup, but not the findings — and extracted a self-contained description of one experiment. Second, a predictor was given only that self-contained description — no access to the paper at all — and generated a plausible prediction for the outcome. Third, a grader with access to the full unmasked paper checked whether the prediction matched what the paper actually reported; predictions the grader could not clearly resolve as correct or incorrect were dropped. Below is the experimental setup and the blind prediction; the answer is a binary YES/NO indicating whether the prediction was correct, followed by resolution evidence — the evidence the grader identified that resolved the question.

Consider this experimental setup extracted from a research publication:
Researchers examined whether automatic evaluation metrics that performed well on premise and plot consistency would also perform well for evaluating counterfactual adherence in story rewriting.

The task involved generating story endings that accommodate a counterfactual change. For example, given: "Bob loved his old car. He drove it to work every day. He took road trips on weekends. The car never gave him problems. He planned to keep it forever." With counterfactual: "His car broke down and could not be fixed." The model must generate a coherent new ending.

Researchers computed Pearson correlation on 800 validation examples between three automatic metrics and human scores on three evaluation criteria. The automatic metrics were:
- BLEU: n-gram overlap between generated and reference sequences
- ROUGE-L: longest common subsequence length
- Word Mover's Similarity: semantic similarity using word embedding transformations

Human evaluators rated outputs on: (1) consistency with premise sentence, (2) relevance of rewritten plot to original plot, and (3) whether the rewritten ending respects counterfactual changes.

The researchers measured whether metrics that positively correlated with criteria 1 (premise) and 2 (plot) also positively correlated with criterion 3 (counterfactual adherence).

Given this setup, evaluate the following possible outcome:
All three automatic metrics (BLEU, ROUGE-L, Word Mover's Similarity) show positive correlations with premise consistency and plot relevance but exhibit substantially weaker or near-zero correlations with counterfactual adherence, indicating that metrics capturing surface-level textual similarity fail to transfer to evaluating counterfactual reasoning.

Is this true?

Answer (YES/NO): NO